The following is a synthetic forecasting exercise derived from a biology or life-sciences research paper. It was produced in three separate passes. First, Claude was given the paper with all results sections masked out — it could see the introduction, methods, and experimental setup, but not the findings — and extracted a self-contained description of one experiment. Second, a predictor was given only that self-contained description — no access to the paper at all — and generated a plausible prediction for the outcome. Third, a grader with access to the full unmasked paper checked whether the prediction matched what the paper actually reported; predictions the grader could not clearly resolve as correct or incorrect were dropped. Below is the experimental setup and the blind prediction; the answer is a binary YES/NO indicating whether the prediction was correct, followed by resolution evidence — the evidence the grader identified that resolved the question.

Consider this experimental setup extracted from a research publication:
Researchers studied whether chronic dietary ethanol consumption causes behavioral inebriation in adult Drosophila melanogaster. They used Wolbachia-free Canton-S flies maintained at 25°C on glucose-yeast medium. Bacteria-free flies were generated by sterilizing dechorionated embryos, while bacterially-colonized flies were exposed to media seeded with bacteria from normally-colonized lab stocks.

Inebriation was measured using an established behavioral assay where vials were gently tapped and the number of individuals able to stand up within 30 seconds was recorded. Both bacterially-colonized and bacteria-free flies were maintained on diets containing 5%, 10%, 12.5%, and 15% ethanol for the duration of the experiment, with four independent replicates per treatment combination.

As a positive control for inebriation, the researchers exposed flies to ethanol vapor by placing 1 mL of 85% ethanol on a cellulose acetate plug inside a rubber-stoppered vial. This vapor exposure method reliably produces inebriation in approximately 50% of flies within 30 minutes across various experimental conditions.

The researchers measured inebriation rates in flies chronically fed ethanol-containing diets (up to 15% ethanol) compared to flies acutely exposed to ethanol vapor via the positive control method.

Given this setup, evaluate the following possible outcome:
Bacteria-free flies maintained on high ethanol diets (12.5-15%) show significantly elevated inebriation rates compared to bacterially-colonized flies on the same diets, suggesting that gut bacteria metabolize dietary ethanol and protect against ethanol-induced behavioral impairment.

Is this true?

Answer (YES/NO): NO